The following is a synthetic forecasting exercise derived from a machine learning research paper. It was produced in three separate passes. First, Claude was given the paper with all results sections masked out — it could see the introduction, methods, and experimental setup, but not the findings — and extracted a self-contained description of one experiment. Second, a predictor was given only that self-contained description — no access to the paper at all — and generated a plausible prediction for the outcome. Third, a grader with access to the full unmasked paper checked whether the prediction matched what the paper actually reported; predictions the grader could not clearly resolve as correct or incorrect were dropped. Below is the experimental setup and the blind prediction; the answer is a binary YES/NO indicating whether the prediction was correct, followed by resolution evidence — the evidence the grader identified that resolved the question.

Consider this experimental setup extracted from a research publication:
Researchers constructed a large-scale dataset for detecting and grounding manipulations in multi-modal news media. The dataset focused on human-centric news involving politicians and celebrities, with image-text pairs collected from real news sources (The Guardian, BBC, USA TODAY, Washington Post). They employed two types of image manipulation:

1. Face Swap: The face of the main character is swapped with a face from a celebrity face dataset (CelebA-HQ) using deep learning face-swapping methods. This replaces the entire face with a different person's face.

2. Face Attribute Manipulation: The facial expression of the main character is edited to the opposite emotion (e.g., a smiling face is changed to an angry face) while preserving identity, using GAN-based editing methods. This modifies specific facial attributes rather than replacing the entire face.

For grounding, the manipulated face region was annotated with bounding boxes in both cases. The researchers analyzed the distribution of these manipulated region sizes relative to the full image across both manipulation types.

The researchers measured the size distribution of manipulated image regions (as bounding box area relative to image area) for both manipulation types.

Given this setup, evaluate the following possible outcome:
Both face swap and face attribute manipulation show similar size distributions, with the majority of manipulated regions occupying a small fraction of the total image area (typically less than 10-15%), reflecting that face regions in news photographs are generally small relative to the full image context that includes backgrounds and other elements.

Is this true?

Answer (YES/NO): NO